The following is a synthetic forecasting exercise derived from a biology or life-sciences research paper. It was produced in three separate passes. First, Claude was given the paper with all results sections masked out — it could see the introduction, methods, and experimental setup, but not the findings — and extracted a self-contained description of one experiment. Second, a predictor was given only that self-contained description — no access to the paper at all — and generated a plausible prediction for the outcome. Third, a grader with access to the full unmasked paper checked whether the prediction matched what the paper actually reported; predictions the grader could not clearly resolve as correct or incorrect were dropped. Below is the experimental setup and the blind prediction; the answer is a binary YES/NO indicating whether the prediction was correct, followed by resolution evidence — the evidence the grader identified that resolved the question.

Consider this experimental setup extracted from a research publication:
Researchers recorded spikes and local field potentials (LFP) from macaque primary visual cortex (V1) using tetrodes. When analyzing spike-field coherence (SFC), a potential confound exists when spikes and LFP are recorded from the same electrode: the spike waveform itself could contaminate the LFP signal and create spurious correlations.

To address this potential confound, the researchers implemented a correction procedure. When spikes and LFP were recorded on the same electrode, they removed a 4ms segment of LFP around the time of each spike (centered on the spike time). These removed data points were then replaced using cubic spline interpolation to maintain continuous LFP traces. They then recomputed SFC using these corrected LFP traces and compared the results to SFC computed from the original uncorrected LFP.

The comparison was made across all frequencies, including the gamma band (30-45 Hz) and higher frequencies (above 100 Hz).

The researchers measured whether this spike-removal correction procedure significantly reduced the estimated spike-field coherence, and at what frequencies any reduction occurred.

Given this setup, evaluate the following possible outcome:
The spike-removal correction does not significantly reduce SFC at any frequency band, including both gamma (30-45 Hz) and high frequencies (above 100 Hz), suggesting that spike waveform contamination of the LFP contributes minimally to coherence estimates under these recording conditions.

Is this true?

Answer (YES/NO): NO